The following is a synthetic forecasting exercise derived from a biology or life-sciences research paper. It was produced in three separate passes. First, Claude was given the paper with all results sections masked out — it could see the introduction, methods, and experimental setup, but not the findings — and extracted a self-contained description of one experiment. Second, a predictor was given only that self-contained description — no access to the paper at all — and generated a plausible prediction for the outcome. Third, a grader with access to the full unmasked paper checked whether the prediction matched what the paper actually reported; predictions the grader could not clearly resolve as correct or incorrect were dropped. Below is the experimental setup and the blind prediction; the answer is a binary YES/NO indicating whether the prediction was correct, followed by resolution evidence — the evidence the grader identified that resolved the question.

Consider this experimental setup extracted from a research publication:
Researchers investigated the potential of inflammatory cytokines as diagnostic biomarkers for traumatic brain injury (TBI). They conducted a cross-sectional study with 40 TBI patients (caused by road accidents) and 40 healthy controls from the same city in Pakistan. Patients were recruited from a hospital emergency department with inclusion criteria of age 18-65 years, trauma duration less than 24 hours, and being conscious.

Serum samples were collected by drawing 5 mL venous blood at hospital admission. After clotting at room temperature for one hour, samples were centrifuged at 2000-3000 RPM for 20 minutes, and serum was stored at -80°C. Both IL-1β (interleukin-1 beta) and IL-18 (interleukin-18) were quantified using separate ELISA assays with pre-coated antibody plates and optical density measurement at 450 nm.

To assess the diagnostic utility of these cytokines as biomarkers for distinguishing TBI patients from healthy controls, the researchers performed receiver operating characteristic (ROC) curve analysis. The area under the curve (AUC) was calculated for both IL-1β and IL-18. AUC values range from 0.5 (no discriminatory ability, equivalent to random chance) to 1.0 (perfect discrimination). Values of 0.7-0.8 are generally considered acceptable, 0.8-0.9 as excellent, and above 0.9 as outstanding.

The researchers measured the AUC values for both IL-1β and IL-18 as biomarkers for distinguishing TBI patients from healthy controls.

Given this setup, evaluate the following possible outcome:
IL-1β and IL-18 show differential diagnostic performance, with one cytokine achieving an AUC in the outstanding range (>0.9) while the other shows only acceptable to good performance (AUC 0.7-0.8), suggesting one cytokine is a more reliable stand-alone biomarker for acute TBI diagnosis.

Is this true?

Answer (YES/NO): NO